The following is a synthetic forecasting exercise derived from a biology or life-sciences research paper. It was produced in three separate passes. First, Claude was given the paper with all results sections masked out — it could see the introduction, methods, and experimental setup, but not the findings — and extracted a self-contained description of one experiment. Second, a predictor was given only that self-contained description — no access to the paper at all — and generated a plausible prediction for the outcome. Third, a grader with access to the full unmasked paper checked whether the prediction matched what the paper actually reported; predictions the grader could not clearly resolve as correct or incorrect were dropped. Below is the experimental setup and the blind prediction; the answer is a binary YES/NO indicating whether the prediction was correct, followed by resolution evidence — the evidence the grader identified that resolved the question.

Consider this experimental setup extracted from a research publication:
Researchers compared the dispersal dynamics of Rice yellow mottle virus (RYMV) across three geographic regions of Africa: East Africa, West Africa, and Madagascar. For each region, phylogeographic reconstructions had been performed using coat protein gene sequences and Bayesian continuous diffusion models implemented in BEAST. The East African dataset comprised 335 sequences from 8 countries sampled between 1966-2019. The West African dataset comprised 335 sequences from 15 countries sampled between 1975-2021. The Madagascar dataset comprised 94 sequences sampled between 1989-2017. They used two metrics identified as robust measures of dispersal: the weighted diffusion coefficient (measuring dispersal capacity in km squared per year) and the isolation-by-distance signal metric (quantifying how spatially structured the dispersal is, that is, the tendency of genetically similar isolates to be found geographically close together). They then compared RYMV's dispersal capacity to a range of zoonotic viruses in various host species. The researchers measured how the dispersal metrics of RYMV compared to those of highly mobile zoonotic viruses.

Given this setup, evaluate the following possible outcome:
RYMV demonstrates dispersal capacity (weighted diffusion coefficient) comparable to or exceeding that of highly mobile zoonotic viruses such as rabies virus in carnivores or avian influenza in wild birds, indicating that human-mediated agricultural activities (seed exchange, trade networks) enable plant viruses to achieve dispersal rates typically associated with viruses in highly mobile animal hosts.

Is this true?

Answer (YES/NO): NO